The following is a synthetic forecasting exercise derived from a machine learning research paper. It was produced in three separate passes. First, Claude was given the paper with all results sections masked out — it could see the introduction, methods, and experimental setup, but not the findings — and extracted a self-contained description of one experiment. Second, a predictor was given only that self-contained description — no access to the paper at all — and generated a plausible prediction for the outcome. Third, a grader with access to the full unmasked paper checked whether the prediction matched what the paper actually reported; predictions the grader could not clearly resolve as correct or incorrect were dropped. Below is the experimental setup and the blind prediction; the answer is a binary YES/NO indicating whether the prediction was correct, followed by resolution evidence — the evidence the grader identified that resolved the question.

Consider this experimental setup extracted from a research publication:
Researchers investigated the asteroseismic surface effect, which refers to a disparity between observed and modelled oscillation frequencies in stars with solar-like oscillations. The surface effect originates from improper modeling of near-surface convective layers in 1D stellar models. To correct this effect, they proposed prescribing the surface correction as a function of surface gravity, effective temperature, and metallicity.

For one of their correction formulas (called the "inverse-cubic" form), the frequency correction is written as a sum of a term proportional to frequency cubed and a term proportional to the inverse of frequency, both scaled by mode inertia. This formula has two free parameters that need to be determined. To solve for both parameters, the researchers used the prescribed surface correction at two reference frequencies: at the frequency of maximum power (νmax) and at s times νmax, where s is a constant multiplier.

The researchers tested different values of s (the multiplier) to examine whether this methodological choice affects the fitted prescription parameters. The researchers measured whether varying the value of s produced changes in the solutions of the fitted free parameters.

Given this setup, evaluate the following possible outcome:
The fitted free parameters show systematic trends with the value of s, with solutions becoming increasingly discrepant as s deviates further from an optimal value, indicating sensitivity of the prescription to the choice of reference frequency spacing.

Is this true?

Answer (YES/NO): NO